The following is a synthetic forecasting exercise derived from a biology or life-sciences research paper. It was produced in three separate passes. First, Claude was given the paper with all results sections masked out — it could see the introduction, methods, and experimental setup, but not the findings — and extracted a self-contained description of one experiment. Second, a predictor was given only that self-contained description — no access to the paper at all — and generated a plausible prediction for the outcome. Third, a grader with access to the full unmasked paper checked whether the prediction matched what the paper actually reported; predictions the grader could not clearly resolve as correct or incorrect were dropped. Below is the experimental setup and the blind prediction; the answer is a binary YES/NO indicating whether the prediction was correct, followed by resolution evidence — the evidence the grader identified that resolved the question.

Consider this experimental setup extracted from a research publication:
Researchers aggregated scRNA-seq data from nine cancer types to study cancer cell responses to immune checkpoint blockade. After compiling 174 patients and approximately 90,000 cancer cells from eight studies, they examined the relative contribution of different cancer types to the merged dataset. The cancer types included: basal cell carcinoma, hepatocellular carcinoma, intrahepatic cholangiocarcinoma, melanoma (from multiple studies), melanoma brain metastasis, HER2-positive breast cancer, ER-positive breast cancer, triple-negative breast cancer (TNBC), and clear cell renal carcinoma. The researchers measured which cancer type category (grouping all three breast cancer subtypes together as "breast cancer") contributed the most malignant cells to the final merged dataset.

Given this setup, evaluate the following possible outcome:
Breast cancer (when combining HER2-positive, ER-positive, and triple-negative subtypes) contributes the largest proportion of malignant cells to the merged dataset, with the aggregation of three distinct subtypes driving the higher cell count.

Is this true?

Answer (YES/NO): YES